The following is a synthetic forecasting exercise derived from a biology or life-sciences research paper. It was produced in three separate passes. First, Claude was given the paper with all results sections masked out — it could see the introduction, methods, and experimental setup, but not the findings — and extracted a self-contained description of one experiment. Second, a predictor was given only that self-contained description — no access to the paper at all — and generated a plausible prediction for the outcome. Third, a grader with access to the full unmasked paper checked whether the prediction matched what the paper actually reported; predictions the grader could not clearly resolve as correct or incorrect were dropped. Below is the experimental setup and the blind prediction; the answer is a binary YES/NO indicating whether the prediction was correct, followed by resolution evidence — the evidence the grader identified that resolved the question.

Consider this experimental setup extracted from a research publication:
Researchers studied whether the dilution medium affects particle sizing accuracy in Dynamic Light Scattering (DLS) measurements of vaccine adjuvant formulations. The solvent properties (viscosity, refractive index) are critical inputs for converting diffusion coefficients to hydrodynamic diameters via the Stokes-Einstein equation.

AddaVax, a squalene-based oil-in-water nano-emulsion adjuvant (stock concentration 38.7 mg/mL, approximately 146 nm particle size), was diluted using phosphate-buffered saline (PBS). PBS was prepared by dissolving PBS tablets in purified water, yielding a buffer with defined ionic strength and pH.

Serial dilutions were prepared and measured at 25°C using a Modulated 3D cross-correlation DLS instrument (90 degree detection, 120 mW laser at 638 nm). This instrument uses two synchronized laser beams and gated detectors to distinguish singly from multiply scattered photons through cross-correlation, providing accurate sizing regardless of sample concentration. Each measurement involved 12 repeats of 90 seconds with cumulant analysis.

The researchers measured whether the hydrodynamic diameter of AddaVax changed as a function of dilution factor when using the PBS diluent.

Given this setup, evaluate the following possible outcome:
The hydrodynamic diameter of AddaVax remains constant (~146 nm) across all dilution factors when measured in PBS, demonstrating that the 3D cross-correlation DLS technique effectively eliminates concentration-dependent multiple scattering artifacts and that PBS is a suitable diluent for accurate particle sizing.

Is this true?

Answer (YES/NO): YES